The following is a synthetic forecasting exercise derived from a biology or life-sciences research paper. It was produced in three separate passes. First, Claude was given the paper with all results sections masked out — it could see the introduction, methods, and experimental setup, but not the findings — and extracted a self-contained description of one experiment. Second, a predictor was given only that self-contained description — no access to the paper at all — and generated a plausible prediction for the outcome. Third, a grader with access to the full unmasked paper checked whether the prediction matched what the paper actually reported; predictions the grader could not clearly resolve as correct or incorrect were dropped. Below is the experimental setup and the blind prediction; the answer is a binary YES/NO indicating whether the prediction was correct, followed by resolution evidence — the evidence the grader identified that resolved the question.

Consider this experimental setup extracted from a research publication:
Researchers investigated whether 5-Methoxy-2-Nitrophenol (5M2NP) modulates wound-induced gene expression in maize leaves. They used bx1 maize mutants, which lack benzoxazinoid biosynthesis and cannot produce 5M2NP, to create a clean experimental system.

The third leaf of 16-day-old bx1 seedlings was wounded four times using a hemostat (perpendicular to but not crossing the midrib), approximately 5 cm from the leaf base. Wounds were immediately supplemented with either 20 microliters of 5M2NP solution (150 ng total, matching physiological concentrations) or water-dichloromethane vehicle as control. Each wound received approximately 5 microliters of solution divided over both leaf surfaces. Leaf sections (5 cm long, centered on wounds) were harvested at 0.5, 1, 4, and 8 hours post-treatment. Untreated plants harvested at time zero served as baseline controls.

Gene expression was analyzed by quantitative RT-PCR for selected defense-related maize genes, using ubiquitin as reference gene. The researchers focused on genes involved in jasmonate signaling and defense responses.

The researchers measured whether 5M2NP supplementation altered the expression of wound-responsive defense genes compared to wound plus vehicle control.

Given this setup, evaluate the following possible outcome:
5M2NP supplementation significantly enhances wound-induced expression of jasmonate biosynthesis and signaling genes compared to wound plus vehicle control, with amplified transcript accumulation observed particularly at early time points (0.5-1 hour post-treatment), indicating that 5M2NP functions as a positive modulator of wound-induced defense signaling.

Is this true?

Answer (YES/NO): YES